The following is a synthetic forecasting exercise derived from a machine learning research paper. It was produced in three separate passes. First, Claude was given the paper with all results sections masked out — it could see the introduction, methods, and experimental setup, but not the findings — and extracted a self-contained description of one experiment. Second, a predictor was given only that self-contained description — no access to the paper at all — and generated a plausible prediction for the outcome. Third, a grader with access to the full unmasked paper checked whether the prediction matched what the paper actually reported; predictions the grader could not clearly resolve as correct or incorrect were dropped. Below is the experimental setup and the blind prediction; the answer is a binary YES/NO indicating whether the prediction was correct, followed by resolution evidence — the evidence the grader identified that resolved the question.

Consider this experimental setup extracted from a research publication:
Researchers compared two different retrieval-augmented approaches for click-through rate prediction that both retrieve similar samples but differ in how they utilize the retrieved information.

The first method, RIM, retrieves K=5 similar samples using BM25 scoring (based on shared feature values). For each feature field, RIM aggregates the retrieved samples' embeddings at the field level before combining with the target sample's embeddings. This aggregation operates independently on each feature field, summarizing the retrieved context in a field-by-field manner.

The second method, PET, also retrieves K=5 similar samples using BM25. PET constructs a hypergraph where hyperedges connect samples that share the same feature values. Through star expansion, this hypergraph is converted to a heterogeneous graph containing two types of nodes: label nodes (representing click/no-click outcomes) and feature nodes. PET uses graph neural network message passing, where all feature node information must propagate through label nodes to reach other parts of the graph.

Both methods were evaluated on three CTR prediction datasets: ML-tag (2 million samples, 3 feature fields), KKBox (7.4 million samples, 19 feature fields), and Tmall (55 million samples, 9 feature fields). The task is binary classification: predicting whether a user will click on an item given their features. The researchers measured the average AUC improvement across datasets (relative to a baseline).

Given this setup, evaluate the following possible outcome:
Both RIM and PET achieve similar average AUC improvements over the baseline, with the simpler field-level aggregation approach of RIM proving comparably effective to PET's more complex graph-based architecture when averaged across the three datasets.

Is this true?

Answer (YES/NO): NO